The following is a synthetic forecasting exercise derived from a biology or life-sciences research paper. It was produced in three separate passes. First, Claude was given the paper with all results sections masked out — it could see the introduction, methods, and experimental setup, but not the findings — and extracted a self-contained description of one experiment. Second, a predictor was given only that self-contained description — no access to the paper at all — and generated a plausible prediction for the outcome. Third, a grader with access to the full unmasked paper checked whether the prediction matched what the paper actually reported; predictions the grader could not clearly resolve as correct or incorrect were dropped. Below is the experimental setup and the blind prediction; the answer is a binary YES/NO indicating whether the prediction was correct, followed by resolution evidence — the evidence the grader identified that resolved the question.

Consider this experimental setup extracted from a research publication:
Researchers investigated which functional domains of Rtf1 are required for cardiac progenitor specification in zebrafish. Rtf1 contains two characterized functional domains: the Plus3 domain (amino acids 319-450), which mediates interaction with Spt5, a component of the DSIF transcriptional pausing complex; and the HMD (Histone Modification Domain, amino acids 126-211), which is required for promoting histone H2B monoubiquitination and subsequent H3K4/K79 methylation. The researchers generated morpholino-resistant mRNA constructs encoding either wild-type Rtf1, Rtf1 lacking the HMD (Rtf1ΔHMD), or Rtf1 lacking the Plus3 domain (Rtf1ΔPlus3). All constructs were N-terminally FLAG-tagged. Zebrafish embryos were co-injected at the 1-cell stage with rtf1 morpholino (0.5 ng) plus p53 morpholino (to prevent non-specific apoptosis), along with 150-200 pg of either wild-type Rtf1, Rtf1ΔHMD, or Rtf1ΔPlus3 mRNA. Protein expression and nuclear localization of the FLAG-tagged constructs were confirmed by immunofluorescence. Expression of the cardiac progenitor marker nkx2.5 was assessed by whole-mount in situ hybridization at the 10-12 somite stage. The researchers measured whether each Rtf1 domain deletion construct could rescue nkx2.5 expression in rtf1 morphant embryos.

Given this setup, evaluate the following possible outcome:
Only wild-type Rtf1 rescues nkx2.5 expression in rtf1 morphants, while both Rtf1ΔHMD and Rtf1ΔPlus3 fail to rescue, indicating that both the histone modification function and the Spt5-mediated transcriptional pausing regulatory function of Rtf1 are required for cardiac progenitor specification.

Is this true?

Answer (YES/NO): NO